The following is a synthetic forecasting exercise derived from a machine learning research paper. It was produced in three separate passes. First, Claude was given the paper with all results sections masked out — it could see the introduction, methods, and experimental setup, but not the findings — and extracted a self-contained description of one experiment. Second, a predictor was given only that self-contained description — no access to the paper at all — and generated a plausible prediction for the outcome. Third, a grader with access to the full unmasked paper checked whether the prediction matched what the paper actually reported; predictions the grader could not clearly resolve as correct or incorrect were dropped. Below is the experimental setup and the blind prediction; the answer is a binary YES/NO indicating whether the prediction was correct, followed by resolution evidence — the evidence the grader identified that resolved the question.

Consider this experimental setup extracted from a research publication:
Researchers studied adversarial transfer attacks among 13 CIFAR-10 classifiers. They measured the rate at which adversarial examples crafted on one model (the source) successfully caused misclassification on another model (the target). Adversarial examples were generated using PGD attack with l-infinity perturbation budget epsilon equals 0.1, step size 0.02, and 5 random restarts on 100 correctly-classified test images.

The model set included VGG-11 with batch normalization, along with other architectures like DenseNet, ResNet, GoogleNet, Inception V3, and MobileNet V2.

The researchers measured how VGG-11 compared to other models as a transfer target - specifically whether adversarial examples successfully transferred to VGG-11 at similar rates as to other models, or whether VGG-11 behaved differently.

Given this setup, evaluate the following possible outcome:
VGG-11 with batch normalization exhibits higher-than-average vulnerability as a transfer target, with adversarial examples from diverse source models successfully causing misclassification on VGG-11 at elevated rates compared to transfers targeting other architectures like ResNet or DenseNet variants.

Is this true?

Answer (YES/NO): NO